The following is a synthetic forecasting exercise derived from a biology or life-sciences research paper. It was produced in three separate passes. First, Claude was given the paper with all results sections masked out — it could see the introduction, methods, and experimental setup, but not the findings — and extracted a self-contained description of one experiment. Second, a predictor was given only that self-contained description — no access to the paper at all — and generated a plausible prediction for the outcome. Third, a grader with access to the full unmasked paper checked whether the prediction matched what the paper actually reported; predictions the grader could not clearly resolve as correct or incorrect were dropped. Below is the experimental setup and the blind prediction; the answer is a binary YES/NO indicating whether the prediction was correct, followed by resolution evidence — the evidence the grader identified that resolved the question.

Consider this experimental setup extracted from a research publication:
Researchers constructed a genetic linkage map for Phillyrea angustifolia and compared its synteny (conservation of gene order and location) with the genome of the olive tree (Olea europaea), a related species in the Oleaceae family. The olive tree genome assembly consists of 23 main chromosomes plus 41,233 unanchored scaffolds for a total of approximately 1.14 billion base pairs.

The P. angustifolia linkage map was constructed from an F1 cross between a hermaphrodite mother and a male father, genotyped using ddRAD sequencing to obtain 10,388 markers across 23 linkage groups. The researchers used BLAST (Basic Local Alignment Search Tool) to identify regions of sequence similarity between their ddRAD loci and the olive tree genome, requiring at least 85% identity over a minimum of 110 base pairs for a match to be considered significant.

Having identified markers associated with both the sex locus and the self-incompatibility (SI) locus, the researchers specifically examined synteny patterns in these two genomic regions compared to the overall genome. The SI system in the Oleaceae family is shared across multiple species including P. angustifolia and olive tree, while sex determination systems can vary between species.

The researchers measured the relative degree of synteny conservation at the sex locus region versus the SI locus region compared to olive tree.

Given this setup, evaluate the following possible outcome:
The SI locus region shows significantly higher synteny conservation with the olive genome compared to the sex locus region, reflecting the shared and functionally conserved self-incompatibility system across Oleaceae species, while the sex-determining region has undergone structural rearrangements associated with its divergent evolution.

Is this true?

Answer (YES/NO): NO